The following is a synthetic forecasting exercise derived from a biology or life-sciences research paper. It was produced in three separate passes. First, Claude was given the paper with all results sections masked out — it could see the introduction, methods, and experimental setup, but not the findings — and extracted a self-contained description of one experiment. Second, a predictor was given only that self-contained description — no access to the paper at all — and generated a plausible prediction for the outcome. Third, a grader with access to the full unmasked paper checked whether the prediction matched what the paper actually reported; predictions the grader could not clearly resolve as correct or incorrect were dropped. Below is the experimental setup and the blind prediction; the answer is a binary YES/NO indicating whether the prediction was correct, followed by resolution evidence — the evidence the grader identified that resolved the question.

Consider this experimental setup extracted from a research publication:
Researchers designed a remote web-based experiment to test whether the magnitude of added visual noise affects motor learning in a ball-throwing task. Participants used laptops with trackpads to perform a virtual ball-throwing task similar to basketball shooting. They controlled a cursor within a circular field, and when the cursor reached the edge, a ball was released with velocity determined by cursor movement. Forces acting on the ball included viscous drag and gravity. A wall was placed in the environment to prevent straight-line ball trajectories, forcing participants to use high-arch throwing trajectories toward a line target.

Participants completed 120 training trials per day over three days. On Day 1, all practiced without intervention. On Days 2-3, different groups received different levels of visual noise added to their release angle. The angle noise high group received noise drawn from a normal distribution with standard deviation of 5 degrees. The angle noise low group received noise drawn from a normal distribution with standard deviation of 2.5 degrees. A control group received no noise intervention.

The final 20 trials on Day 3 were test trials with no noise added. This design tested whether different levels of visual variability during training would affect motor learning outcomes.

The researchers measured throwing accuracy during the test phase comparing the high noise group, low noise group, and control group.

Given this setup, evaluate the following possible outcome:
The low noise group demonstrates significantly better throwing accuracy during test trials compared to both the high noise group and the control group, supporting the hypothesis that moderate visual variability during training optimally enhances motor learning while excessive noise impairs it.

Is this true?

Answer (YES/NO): NO